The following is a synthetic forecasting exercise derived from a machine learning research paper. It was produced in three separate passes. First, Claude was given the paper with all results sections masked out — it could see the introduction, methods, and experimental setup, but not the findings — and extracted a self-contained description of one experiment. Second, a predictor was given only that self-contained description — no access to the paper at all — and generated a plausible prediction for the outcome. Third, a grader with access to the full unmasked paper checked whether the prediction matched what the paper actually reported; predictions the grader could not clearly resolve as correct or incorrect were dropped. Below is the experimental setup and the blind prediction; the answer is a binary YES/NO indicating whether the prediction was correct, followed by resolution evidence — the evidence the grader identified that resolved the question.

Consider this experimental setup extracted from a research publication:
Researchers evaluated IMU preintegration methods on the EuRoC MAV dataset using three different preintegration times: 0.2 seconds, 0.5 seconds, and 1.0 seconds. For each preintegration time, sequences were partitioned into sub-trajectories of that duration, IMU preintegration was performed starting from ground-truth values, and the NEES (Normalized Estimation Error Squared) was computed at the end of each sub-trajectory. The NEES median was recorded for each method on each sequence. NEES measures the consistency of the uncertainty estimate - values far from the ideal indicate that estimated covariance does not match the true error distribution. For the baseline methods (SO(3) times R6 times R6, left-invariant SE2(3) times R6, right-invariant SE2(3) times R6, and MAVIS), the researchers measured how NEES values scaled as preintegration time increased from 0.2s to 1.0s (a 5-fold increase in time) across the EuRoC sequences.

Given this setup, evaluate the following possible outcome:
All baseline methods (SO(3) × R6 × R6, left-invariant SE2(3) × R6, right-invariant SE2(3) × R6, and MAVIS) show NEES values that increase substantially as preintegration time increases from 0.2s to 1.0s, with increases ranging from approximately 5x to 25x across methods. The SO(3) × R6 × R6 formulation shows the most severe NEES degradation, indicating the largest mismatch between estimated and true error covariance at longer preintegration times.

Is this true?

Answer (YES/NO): NO